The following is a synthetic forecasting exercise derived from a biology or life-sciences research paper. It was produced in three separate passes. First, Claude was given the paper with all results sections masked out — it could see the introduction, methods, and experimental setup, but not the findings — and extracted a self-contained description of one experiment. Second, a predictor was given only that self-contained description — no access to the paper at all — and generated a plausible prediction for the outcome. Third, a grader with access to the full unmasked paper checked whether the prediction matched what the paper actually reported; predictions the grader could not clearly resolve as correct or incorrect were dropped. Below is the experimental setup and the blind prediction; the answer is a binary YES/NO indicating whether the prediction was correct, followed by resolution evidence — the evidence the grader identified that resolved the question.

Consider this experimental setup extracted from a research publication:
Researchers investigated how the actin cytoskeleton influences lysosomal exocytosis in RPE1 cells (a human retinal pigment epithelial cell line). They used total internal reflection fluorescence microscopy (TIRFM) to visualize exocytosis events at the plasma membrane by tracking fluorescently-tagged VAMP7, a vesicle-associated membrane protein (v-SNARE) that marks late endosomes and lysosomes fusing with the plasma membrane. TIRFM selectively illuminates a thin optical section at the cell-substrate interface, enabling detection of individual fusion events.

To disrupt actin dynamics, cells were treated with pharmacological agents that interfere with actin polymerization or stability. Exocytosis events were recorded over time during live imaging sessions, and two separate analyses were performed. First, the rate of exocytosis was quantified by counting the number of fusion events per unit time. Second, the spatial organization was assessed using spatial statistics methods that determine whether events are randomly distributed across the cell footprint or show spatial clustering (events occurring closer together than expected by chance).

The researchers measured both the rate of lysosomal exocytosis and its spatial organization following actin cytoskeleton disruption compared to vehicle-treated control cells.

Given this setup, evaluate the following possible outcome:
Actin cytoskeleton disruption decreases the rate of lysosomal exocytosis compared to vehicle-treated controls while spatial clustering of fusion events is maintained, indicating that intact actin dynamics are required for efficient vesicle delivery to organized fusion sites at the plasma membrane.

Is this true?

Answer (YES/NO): YES